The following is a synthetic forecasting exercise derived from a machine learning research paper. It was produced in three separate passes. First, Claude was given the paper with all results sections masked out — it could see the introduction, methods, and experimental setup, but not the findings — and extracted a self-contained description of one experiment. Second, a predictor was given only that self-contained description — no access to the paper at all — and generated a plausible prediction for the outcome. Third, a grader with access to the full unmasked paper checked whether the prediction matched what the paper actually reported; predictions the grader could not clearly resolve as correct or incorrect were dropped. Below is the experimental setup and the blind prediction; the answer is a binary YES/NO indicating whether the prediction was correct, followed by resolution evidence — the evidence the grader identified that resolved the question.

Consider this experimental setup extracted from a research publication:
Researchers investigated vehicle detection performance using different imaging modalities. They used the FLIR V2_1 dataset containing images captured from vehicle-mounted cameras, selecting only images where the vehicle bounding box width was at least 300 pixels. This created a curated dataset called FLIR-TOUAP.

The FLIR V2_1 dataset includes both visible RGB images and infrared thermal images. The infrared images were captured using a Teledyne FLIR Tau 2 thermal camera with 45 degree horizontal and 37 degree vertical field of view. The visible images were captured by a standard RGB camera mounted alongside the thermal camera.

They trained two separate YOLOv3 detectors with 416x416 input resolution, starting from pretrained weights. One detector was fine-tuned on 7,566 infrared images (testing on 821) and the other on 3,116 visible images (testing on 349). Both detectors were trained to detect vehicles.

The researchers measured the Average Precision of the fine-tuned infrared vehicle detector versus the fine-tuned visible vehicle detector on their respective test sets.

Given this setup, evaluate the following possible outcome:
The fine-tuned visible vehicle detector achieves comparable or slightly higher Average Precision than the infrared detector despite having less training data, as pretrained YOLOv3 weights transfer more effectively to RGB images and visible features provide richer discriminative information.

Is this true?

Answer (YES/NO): NO